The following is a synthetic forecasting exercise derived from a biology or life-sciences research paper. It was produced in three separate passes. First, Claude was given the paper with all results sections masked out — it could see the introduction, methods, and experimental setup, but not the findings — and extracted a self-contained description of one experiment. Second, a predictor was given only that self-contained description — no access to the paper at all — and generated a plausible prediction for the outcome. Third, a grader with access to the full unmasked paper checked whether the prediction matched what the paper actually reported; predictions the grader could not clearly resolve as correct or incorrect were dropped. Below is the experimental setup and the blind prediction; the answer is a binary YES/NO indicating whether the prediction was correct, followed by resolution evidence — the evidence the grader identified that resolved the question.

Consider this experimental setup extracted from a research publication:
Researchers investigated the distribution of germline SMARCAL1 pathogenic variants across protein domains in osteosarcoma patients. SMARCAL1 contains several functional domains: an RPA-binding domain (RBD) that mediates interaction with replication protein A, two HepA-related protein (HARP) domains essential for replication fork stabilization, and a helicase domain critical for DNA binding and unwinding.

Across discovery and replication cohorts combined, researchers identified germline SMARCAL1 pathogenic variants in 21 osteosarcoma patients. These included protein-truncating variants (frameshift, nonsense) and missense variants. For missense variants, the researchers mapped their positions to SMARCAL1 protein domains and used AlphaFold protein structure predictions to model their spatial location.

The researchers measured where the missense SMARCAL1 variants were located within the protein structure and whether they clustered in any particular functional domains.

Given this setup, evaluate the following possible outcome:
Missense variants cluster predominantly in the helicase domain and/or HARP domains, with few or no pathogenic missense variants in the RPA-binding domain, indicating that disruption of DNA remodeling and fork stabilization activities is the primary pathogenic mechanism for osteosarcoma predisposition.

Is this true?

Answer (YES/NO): YES